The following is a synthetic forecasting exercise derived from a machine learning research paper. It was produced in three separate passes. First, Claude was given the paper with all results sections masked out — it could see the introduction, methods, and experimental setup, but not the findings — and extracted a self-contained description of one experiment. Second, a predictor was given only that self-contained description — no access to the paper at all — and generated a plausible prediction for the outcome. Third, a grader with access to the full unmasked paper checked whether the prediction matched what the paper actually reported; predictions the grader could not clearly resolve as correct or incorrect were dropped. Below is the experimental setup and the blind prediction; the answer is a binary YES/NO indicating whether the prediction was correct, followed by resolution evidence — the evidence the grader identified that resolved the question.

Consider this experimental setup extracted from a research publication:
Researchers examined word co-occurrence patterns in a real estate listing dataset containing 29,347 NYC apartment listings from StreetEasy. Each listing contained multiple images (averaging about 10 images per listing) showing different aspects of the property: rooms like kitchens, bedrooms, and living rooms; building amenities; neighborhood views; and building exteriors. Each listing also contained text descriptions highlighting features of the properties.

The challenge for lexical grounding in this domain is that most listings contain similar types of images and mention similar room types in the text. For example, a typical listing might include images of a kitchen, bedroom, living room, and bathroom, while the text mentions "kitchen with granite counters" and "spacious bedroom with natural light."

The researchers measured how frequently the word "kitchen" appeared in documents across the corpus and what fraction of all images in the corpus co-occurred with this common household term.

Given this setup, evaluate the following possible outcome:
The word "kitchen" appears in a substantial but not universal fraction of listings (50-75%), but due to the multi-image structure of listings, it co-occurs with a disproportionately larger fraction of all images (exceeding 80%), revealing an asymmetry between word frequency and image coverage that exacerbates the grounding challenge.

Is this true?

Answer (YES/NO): NO